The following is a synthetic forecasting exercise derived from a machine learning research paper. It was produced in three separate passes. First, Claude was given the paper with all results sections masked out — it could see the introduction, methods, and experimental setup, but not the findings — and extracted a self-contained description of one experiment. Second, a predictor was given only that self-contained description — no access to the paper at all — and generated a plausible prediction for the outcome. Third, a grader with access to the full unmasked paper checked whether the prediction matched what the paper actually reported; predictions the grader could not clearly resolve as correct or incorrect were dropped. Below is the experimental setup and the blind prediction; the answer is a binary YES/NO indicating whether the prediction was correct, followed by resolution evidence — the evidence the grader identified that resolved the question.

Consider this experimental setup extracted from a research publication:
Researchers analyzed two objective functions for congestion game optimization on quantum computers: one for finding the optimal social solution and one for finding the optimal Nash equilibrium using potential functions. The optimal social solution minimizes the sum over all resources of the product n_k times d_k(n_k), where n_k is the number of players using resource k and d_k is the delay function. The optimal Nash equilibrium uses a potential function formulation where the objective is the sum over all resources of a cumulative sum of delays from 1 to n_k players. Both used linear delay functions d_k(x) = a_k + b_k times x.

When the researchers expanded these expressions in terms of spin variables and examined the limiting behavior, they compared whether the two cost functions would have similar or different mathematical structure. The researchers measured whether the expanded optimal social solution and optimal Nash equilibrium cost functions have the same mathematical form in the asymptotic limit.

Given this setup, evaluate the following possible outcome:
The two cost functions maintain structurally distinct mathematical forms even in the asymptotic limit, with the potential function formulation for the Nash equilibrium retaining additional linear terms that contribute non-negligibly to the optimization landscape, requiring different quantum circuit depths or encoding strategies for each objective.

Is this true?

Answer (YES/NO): NO